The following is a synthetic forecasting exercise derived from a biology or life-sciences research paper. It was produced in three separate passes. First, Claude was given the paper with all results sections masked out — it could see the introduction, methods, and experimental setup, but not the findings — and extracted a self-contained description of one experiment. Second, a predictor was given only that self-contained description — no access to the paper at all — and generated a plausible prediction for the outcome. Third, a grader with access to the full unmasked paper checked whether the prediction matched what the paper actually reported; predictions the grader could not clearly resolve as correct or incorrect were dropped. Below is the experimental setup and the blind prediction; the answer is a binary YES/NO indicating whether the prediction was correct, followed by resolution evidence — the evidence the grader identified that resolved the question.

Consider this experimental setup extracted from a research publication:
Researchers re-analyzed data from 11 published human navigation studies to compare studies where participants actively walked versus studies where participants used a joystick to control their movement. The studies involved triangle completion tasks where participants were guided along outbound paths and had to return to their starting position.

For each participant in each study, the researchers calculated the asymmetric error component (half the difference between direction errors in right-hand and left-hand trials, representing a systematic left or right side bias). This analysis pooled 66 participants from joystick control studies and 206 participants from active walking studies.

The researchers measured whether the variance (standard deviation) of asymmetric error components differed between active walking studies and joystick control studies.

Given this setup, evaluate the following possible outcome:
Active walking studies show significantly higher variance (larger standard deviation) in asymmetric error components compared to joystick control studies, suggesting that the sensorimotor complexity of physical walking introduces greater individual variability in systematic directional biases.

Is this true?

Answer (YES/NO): YES